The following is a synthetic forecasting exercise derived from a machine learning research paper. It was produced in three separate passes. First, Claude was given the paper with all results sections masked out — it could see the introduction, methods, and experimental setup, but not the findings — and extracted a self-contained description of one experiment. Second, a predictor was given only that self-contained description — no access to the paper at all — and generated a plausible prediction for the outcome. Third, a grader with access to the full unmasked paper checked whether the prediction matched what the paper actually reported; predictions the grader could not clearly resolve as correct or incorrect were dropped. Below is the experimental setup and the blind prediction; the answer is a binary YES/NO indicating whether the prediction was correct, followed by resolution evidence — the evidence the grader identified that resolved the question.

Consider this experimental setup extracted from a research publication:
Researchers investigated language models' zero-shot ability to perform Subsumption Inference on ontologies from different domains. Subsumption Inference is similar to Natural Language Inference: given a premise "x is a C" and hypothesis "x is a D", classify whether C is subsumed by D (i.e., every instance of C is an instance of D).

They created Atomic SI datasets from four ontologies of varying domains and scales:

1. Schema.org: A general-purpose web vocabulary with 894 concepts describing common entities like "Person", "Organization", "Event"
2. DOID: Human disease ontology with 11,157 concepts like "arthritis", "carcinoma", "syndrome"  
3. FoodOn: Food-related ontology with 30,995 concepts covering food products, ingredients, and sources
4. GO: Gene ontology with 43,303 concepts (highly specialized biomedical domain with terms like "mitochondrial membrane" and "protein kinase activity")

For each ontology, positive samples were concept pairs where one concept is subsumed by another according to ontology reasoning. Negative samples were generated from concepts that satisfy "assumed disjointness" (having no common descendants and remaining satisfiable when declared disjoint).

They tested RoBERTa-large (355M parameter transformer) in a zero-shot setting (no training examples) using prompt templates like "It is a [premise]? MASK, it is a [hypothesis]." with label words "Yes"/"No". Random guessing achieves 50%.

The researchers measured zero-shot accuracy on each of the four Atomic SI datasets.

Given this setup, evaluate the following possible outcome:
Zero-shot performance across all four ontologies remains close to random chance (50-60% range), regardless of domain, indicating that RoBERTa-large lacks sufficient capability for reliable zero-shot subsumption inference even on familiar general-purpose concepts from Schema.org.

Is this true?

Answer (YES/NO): NO